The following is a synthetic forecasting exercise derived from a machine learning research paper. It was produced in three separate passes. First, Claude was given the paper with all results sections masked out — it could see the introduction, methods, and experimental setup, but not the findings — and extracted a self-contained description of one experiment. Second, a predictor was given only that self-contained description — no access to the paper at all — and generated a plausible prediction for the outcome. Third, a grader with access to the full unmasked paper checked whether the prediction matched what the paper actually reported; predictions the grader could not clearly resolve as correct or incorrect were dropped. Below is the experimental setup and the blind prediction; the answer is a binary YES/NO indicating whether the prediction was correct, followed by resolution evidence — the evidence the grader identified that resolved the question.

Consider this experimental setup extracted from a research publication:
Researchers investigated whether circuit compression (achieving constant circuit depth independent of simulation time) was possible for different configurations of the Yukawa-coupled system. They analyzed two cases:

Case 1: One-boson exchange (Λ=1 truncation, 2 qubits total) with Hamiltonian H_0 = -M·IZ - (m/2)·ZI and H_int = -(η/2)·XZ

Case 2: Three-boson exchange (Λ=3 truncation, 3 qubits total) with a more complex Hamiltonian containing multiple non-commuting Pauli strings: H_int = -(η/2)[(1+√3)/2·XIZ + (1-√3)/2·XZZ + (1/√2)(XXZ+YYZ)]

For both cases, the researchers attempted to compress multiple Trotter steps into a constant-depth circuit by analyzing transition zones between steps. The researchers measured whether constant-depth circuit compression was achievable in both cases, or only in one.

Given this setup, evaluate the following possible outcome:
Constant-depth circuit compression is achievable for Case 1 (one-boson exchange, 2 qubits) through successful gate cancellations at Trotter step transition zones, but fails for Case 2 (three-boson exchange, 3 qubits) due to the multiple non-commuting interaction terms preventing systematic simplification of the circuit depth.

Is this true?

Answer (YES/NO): YES